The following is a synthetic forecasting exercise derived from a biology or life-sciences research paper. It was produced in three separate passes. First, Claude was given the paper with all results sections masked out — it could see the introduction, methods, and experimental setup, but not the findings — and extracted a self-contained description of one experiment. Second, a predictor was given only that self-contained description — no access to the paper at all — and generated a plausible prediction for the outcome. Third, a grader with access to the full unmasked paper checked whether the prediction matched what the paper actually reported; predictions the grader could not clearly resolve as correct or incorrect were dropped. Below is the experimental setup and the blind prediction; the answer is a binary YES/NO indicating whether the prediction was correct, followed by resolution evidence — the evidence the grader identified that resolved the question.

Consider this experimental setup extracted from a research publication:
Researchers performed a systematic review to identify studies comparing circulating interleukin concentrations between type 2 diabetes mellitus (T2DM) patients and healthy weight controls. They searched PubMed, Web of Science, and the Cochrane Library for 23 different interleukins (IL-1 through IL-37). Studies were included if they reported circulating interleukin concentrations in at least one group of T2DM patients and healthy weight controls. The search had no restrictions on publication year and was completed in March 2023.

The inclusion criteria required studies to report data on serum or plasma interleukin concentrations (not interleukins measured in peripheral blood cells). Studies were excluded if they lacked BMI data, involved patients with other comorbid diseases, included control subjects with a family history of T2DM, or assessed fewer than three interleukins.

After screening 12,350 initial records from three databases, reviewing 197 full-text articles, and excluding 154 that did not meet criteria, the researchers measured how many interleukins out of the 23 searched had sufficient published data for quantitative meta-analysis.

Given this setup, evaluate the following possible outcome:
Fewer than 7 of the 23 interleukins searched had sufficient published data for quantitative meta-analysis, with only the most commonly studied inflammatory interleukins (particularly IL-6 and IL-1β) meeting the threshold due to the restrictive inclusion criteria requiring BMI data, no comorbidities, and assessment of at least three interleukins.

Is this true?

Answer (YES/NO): NO